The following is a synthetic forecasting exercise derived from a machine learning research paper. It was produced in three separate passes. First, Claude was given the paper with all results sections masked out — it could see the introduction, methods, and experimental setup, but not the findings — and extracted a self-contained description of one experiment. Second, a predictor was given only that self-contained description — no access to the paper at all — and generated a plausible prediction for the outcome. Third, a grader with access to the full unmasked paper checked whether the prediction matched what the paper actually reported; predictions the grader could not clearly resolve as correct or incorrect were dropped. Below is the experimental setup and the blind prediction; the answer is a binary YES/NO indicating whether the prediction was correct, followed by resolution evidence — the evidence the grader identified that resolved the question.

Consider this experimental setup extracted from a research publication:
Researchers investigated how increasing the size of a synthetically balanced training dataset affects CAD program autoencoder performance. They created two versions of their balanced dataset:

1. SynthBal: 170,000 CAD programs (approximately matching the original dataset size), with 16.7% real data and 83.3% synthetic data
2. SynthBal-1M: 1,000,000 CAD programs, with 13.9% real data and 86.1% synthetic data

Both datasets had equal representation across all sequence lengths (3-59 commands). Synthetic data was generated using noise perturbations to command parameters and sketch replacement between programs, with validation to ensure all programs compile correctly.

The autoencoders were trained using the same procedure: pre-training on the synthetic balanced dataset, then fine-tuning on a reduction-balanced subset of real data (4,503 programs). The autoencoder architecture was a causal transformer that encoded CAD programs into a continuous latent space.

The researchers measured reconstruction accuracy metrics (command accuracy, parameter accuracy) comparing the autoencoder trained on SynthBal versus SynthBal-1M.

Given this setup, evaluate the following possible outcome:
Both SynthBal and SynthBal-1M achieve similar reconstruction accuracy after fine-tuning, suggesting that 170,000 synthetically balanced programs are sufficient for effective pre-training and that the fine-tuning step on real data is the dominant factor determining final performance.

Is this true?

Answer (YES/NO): NO